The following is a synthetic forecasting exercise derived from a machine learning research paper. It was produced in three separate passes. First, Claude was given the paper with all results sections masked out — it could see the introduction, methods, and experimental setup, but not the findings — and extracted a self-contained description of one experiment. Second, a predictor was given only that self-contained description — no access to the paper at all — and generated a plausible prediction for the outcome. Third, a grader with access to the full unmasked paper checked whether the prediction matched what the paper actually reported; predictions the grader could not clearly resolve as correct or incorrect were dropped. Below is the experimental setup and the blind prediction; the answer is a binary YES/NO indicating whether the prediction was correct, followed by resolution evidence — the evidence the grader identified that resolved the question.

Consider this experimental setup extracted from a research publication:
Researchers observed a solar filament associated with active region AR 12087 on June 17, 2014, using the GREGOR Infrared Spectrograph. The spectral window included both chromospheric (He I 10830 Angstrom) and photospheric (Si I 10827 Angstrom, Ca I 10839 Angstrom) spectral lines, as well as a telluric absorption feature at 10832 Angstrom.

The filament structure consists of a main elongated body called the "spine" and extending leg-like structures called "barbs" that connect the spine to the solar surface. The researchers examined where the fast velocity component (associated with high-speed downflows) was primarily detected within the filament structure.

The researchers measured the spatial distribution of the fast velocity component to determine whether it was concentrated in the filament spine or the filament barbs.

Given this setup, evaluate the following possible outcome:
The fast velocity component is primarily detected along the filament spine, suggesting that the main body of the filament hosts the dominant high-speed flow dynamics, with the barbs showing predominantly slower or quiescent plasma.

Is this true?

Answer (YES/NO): NO